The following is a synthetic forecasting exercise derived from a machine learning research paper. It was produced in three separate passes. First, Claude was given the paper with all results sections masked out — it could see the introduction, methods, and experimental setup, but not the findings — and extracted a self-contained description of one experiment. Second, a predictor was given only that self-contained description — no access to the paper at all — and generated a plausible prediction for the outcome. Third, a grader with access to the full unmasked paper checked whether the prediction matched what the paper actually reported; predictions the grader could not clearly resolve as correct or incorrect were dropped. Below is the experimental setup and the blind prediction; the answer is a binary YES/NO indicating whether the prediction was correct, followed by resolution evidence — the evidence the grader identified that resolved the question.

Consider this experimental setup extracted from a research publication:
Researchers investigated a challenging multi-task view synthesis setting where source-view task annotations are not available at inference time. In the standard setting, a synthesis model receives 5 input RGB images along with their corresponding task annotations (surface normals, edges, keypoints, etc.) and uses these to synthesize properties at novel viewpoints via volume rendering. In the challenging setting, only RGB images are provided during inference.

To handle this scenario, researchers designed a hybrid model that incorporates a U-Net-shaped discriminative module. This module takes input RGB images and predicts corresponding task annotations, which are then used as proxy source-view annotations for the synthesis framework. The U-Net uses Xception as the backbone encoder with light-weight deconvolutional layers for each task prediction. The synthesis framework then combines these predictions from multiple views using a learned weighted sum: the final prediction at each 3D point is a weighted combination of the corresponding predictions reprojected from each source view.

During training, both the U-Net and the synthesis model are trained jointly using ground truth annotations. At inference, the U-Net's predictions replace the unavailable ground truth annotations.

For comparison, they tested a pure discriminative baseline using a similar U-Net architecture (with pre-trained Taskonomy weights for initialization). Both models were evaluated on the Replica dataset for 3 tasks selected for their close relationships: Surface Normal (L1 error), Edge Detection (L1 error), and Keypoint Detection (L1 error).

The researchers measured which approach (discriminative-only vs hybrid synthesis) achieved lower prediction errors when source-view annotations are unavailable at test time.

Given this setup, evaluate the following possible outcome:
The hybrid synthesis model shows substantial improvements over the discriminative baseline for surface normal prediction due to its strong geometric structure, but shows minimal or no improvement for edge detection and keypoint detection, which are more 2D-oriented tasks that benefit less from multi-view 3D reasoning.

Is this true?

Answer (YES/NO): NO